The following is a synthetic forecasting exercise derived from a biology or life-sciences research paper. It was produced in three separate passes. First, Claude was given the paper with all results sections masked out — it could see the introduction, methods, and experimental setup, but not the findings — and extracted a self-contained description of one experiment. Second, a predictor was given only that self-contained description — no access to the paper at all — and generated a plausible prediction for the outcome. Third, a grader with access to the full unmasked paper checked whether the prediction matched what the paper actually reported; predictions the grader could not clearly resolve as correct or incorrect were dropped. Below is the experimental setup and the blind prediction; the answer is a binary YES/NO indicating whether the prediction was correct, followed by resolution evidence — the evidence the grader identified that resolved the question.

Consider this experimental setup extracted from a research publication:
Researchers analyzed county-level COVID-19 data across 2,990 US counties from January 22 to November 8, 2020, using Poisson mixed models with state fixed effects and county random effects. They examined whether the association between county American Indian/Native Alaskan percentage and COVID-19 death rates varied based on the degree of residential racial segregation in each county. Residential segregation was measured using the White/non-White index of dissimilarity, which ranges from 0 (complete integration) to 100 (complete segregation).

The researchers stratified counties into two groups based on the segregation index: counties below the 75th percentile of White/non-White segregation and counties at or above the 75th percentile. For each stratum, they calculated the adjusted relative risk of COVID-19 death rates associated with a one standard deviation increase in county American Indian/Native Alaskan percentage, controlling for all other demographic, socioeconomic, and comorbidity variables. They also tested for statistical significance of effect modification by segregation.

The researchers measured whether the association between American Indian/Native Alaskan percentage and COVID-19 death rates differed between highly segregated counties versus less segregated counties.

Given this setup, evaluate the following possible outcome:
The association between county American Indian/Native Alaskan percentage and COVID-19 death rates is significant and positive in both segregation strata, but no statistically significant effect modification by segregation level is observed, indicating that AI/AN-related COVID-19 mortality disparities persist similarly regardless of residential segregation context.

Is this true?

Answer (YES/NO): NO